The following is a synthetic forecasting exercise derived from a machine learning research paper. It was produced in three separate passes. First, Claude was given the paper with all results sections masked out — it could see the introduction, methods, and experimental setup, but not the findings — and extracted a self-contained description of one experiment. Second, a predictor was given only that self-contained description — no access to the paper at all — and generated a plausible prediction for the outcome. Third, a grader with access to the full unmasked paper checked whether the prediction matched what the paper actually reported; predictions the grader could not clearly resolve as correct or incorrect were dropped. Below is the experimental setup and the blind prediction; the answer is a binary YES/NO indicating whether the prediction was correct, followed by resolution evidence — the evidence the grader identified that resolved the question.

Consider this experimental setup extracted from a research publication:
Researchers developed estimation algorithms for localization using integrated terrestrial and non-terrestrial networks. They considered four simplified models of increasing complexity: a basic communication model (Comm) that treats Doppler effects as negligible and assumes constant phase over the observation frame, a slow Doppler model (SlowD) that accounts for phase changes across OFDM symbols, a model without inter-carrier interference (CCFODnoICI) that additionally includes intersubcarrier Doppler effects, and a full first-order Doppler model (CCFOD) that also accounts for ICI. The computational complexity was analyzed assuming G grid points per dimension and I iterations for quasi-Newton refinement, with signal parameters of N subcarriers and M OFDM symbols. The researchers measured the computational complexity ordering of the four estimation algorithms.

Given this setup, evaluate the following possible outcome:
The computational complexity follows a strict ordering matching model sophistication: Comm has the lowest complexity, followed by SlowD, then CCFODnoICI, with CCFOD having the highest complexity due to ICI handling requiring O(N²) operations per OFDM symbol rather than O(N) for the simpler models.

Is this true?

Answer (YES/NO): NO